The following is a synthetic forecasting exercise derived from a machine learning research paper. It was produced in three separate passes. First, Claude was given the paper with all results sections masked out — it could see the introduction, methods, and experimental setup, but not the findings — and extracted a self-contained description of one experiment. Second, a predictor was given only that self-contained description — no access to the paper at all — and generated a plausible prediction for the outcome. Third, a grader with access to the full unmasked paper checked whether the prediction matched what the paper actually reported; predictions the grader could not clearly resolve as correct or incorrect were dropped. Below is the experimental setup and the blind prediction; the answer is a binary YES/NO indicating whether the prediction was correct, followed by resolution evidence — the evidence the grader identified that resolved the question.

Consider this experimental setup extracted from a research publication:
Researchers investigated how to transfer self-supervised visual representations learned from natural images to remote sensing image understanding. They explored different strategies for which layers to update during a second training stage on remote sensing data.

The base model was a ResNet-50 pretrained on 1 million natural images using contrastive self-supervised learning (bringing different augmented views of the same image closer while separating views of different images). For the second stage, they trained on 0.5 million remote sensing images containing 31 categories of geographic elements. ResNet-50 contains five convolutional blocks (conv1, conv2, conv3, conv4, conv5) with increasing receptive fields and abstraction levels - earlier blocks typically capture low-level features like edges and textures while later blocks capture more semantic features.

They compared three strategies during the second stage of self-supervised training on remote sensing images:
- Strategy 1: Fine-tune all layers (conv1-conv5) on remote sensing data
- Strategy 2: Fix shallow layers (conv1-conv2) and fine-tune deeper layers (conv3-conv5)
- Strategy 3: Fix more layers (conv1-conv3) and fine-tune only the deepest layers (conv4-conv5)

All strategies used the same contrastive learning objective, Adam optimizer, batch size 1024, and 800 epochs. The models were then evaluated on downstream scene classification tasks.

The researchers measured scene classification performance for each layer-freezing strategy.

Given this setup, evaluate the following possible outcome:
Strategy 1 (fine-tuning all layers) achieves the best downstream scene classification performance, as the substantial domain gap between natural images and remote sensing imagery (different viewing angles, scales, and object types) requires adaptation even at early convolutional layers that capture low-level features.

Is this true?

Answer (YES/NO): NO